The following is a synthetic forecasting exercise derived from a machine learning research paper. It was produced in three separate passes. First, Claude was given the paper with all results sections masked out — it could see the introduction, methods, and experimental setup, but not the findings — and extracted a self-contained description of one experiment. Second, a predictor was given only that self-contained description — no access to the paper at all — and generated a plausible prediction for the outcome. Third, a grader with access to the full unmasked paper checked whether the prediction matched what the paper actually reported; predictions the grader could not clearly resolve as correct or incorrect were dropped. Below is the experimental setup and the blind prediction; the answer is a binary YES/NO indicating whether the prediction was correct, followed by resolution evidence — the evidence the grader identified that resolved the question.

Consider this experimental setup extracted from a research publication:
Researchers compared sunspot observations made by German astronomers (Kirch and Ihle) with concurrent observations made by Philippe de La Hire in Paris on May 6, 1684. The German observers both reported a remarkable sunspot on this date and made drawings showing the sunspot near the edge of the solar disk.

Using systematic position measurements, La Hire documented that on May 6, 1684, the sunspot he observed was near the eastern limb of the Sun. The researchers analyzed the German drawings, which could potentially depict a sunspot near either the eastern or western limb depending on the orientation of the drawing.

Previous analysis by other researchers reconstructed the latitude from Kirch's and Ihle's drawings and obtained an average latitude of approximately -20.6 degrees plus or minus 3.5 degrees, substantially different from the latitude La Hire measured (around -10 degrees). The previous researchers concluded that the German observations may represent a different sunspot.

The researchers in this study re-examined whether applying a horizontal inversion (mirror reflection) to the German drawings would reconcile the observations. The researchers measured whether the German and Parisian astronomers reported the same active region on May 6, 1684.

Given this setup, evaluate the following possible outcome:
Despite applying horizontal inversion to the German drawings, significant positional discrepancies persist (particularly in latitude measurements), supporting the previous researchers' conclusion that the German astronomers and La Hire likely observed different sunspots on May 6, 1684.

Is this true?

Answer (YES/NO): NO